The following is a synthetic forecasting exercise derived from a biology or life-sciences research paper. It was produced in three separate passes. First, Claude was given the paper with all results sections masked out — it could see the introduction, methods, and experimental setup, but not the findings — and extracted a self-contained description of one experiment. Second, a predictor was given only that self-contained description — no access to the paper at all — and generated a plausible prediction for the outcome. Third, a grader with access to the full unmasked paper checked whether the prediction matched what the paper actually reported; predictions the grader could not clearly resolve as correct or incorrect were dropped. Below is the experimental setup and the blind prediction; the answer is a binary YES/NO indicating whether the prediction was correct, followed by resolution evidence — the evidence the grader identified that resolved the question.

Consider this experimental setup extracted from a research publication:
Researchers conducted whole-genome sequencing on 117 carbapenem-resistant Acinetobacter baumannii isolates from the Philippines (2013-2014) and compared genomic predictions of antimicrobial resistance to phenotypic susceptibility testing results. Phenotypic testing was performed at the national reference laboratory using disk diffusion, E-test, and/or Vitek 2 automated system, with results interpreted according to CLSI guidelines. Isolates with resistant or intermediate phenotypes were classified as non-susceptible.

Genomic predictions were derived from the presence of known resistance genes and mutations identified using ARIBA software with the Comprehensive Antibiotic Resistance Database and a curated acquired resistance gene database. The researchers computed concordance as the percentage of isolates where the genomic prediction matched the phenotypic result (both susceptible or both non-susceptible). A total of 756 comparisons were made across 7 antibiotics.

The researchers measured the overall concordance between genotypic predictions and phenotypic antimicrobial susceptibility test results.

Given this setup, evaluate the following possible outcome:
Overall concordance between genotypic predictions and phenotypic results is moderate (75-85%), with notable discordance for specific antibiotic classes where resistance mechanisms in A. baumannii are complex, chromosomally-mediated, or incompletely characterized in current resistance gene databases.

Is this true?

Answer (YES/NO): NO